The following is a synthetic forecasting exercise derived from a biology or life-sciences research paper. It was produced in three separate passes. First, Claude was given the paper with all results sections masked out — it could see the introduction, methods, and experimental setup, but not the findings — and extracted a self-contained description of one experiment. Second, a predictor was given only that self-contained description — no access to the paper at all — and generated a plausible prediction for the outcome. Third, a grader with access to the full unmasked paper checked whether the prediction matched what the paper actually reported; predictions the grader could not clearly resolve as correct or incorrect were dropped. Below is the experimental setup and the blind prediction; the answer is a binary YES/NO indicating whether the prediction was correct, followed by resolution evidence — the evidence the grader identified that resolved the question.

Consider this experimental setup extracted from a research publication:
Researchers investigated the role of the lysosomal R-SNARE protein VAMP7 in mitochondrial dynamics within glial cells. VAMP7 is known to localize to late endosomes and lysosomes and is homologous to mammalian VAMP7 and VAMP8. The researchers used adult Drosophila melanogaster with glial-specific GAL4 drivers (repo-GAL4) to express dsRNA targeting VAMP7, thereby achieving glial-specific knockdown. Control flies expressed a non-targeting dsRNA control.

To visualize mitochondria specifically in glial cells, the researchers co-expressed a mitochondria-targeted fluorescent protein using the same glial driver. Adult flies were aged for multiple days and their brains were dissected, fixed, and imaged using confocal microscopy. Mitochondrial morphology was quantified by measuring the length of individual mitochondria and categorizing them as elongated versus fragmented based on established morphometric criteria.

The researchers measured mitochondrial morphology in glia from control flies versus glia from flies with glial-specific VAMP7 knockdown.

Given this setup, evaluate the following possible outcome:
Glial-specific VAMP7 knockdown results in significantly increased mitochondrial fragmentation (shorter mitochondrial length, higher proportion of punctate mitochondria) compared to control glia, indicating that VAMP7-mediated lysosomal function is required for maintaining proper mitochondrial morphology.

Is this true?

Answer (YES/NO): NO